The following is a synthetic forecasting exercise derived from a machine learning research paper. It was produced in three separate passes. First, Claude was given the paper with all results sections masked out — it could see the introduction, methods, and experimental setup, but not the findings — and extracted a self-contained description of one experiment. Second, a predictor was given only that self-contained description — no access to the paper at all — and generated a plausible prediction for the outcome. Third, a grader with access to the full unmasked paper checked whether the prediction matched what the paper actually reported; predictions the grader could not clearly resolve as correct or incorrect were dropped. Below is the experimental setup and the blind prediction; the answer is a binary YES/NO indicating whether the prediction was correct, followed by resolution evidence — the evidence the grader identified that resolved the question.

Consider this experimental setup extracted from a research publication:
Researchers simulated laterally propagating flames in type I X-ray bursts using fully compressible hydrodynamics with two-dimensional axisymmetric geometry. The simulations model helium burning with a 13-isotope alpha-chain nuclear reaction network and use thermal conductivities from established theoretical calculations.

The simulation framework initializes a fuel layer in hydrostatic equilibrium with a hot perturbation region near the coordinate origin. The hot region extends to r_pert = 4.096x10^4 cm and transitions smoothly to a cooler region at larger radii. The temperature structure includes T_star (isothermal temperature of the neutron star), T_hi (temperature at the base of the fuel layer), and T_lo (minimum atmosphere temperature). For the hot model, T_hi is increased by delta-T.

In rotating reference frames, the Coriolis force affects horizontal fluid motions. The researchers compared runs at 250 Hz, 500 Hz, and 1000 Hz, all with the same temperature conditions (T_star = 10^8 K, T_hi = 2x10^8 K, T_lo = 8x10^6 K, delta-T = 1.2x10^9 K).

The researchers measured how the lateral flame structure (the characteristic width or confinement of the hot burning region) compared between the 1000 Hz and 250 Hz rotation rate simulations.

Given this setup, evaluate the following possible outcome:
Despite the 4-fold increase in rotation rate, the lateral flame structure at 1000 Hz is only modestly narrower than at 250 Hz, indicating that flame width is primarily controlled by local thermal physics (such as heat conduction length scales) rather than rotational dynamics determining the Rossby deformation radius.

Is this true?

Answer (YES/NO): NO